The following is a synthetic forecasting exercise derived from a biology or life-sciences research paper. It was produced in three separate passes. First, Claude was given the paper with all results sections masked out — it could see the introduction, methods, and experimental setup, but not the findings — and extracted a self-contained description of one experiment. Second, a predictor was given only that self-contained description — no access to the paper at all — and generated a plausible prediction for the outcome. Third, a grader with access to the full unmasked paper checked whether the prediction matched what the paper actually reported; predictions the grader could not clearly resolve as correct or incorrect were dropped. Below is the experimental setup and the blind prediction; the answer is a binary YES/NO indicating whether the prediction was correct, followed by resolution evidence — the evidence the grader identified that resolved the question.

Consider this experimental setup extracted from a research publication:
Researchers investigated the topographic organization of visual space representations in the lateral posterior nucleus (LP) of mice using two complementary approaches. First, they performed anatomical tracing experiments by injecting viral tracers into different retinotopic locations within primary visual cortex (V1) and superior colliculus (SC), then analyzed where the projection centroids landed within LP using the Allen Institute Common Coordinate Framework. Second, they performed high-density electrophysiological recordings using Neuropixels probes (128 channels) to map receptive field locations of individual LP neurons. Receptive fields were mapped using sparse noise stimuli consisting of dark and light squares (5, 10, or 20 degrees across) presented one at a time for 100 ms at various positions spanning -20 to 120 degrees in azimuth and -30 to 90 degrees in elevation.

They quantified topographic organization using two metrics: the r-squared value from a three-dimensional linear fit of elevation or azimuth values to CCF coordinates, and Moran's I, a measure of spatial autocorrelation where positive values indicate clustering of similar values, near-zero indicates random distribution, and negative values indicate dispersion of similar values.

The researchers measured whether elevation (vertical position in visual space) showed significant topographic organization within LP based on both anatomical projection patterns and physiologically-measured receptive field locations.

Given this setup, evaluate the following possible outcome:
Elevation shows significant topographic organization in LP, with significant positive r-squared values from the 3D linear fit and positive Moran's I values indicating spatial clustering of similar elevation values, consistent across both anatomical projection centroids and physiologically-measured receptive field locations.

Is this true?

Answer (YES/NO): YES